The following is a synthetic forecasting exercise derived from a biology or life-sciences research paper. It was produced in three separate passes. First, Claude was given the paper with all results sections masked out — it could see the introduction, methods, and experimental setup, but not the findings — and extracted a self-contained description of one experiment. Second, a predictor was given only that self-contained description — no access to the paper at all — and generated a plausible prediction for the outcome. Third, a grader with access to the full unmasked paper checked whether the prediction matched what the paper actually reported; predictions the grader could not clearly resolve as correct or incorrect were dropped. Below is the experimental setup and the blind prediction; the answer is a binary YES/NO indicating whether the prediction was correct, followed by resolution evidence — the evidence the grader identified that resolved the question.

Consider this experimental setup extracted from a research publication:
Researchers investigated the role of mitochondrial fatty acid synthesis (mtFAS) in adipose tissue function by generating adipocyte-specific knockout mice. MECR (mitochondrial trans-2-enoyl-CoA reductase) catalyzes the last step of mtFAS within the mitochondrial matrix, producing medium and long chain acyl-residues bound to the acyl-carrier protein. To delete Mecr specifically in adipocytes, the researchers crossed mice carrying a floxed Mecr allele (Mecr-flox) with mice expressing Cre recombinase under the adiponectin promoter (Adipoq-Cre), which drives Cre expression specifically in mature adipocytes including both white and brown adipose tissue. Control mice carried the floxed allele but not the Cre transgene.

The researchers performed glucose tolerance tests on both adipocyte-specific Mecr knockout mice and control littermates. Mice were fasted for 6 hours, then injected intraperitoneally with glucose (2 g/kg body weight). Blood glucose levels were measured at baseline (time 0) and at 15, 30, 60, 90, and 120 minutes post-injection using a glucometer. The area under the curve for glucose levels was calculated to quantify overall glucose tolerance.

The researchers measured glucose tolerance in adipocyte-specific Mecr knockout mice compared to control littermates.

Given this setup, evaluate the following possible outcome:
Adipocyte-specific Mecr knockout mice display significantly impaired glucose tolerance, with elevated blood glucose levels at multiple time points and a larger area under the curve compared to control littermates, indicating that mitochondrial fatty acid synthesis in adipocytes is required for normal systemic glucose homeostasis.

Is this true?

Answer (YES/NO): YES